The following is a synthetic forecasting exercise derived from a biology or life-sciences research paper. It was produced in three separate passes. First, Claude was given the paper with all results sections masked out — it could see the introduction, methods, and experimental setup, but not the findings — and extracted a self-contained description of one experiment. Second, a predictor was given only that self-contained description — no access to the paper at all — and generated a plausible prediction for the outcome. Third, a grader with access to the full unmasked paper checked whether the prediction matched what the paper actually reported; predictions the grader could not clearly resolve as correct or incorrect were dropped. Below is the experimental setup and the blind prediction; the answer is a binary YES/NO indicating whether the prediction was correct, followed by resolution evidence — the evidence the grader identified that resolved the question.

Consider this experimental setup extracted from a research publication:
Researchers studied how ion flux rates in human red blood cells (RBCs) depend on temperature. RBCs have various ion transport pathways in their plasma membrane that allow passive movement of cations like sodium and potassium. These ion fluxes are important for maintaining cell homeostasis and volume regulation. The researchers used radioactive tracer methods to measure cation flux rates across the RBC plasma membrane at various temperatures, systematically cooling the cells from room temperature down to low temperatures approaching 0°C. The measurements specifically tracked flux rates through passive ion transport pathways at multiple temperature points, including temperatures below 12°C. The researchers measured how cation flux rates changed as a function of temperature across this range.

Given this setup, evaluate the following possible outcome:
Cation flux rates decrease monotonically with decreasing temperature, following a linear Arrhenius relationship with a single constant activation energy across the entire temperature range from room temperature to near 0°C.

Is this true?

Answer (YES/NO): NO